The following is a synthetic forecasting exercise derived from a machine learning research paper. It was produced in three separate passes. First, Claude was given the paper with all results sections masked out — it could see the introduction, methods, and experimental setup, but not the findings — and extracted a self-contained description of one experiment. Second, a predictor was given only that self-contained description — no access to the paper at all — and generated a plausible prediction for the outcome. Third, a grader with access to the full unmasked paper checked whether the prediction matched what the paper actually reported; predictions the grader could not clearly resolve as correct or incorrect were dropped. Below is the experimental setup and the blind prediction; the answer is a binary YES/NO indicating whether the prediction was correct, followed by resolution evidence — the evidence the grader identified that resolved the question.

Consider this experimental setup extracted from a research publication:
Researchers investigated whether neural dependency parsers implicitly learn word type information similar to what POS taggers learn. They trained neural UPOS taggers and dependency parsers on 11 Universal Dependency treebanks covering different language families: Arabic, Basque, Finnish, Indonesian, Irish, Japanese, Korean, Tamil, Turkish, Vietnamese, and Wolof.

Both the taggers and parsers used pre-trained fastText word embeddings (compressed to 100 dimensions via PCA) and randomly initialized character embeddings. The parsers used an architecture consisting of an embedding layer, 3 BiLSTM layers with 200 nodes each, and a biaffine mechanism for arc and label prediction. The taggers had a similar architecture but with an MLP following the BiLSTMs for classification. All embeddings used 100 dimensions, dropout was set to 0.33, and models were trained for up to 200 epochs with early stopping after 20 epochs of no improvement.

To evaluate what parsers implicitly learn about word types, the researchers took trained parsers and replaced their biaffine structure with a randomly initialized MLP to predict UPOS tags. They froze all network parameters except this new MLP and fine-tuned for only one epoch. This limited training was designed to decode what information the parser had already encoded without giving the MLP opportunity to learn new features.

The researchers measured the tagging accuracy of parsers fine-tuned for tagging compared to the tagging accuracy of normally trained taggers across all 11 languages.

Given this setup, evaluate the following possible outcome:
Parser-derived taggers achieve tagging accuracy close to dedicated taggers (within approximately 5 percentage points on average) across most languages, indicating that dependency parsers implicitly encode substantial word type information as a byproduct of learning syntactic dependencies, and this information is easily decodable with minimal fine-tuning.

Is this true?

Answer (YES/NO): NO